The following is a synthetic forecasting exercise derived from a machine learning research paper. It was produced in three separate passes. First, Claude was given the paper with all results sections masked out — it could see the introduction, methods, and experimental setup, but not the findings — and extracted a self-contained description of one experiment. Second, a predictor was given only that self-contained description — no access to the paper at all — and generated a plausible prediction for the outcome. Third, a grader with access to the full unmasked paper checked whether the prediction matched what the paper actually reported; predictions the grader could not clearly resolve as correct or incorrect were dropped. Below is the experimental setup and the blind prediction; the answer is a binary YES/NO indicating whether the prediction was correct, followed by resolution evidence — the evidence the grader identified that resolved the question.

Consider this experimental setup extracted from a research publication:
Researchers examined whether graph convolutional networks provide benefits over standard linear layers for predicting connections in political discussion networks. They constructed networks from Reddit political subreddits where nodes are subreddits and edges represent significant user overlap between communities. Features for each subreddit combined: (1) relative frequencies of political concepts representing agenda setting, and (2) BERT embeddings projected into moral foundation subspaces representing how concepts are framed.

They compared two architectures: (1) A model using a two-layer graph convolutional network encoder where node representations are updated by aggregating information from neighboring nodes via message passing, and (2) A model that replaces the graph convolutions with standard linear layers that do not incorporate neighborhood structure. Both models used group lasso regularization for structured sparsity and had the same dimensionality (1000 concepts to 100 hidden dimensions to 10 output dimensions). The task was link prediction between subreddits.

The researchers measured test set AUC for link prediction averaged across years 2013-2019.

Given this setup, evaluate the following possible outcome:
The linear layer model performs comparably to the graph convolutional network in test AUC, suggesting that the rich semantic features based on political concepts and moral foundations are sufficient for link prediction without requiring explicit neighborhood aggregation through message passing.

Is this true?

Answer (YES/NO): NO